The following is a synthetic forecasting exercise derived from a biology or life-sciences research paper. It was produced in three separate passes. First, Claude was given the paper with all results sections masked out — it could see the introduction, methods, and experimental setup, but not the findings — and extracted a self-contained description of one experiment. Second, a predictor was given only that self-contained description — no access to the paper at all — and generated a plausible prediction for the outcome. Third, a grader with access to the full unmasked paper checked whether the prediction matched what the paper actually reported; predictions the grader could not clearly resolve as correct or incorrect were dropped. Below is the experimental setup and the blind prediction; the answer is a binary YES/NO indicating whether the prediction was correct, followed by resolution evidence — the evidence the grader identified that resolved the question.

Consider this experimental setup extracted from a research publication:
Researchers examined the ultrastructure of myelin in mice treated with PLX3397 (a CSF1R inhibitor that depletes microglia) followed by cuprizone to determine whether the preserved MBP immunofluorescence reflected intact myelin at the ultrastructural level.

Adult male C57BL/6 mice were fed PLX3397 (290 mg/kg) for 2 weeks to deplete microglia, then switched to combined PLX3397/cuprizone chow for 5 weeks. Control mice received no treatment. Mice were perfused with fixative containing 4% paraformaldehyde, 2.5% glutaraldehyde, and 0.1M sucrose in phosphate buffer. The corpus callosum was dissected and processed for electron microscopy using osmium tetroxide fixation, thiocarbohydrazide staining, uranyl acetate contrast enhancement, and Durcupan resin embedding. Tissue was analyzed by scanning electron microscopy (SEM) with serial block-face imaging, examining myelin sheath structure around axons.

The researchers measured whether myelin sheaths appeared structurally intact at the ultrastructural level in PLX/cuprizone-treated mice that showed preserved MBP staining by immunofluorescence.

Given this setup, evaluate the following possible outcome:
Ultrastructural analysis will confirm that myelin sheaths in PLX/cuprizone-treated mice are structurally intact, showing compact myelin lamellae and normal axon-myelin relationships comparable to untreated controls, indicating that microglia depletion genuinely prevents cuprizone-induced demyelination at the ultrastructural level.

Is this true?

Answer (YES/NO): NO